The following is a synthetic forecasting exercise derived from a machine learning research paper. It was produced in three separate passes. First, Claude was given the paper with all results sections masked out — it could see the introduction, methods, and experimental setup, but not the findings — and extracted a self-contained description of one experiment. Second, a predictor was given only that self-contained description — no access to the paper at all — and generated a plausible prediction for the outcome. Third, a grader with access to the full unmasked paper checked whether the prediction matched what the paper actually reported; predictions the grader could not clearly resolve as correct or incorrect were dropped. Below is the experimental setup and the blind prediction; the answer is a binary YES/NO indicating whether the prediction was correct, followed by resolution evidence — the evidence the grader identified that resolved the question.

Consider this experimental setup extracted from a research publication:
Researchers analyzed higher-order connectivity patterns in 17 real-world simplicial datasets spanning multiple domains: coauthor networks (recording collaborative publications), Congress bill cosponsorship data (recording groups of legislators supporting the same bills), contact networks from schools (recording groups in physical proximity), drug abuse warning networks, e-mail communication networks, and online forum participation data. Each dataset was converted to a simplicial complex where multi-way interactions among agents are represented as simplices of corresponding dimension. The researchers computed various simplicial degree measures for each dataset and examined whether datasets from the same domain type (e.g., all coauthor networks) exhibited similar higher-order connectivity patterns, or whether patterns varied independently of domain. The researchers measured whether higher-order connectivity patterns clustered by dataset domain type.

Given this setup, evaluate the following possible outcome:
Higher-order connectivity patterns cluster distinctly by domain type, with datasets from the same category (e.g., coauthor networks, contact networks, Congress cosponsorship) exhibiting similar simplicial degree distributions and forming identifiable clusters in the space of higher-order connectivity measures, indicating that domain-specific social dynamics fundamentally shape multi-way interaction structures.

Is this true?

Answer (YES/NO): YES